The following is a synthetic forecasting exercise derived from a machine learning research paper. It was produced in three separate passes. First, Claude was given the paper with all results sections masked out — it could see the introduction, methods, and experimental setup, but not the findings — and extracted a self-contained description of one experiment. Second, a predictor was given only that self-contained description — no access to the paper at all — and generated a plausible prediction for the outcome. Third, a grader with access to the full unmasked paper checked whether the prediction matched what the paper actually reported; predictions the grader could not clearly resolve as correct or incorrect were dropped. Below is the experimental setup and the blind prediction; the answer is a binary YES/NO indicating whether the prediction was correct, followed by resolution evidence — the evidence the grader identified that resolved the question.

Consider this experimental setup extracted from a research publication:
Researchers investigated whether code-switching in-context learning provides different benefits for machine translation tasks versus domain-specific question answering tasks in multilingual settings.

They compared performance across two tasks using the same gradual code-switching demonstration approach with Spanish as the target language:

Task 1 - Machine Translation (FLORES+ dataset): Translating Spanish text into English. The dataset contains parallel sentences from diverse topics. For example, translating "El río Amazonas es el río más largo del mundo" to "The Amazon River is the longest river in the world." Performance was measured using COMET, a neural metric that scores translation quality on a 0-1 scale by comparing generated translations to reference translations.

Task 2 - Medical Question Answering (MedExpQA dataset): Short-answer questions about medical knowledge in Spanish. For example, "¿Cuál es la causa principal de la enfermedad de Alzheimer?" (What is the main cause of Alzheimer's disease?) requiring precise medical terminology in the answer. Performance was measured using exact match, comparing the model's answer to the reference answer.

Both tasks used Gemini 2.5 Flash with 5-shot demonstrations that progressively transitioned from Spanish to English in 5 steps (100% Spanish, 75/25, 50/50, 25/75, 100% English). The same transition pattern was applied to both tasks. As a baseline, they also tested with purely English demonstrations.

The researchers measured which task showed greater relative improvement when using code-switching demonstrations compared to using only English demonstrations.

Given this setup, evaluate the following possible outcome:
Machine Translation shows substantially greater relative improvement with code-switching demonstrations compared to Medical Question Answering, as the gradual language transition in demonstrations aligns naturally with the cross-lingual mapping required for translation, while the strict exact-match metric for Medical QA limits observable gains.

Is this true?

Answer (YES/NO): YES